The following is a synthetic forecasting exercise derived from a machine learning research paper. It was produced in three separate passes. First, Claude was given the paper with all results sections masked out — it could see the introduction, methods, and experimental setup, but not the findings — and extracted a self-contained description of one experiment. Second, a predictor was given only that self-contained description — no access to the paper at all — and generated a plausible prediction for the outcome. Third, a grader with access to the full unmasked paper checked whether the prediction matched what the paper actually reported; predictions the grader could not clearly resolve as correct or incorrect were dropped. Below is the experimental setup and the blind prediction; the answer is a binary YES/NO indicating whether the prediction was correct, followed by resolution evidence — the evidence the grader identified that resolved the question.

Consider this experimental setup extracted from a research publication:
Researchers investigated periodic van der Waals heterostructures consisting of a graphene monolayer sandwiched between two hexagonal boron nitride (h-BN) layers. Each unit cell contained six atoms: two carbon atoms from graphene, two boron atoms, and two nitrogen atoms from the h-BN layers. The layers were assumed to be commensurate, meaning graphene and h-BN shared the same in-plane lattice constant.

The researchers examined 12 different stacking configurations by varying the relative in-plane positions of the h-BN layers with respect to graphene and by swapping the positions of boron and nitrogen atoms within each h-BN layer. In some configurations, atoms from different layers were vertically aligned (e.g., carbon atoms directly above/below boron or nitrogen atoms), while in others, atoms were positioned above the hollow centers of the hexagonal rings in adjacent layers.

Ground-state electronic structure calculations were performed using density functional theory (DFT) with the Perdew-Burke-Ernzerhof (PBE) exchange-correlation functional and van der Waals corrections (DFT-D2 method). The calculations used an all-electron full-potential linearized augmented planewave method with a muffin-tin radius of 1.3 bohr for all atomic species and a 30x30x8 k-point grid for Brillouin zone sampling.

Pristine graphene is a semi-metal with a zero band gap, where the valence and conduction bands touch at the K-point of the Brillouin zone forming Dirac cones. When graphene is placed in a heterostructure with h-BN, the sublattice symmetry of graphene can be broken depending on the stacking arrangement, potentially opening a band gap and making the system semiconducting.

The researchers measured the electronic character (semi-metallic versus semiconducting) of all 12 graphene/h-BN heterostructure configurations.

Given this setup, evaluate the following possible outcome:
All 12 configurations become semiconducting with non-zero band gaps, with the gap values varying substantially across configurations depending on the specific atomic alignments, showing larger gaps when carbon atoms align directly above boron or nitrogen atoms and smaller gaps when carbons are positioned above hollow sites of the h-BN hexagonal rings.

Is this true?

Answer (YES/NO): NO